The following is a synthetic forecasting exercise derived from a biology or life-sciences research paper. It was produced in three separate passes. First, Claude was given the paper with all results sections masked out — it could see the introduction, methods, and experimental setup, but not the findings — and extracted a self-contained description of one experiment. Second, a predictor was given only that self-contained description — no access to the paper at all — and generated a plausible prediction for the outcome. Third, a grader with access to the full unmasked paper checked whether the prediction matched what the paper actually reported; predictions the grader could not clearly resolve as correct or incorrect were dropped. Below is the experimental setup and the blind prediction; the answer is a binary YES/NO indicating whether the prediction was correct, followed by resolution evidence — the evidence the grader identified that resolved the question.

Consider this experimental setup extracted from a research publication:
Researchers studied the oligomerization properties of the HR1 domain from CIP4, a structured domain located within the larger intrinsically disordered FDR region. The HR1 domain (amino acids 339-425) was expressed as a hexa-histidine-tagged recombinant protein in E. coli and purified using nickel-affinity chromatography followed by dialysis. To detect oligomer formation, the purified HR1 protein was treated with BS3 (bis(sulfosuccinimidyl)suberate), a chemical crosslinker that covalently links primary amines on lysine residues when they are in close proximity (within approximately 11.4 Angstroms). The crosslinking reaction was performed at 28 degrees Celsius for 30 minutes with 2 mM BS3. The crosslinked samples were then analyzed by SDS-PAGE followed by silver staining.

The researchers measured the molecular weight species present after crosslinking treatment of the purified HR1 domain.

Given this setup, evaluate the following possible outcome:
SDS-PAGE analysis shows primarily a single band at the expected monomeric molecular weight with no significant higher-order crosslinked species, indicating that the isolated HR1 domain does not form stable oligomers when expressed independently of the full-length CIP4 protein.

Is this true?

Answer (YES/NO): NO